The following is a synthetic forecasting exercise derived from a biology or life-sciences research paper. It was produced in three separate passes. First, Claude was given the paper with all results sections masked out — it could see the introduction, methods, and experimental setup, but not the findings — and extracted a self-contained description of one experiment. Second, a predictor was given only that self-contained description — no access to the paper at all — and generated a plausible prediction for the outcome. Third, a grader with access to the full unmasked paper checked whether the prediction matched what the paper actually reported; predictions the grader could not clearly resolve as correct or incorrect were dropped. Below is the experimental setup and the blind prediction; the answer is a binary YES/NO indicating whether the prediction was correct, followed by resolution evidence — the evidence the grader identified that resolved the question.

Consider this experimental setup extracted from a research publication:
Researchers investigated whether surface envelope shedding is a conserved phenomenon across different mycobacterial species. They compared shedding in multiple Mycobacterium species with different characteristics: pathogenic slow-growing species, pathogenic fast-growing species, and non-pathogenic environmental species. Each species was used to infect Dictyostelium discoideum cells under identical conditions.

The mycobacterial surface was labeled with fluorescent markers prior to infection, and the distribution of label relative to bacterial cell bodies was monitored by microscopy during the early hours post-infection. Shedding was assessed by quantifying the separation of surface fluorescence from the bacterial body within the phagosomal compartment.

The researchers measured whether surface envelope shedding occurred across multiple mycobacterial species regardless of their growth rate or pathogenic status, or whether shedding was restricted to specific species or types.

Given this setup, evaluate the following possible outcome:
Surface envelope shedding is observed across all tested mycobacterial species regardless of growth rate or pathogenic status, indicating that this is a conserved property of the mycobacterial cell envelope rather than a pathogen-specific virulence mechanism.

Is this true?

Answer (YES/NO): YES